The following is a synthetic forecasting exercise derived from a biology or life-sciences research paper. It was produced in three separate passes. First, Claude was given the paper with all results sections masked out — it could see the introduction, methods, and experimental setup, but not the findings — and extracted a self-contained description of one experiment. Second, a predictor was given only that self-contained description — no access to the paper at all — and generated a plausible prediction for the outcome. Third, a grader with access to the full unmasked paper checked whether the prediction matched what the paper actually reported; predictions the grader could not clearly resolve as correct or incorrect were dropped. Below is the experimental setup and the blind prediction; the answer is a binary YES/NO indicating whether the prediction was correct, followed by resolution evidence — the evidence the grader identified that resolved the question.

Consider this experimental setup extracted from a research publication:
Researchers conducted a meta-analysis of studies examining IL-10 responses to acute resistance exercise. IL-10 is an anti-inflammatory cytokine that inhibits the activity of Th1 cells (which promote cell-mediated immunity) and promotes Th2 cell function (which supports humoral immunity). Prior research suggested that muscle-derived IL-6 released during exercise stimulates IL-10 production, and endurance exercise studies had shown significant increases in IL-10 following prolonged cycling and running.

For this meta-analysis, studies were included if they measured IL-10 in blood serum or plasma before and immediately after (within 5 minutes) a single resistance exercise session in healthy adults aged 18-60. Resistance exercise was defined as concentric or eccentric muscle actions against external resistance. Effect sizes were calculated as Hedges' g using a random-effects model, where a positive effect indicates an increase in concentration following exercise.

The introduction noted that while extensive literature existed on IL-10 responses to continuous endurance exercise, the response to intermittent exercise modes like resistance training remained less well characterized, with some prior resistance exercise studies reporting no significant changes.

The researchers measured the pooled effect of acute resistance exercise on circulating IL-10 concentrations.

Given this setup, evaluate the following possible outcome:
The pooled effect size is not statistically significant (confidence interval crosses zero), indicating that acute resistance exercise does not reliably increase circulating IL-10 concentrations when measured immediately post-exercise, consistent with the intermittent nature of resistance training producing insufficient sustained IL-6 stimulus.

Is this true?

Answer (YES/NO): YES